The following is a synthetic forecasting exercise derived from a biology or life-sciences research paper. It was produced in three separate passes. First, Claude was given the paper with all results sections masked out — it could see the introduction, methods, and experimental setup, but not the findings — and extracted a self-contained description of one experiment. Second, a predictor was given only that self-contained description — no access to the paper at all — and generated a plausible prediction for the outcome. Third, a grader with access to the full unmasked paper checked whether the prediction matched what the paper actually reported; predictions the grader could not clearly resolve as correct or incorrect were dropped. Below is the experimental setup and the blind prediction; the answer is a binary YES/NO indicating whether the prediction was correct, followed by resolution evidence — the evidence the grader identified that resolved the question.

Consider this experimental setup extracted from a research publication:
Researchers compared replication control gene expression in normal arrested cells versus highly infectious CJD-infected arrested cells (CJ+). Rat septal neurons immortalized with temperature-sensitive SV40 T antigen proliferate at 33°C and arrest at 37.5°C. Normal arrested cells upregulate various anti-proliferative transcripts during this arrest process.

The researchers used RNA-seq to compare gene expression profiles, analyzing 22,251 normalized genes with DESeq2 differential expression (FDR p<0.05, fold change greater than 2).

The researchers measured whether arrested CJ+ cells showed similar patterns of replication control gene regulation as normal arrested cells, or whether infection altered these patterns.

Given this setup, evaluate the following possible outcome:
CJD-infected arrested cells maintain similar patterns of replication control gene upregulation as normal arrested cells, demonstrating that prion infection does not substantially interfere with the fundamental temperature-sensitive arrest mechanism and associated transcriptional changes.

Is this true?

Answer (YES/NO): NO